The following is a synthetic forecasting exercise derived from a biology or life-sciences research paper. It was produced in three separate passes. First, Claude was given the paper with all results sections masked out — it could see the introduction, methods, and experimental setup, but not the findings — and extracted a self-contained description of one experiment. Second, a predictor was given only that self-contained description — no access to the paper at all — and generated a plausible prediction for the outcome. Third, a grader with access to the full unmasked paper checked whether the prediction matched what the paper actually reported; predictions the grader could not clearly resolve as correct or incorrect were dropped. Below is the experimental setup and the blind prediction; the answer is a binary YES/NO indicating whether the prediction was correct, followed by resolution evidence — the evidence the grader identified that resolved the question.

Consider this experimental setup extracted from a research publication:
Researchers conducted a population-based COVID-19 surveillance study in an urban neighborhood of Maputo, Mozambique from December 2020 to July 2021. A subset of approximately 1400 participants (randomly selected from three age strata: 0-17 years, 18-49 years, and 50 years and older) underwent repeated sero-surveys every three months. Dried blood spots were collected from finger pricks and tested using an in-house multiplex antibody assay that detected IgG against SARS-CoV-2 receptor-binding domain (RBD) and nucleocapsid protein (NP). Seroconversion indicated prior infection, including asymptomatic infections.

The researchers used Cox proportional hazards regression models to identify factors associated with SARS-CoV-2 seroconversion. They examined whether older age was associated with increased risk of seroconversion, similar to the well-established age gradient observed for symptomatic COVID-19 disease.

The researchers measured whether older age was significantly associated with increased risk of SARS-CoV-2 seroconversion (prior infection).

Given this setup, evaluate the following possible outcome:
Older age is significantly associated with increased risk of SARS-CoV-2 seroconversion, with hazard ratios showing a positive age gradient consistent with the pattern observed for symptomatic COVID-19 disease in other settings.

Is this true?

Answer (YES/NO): YES